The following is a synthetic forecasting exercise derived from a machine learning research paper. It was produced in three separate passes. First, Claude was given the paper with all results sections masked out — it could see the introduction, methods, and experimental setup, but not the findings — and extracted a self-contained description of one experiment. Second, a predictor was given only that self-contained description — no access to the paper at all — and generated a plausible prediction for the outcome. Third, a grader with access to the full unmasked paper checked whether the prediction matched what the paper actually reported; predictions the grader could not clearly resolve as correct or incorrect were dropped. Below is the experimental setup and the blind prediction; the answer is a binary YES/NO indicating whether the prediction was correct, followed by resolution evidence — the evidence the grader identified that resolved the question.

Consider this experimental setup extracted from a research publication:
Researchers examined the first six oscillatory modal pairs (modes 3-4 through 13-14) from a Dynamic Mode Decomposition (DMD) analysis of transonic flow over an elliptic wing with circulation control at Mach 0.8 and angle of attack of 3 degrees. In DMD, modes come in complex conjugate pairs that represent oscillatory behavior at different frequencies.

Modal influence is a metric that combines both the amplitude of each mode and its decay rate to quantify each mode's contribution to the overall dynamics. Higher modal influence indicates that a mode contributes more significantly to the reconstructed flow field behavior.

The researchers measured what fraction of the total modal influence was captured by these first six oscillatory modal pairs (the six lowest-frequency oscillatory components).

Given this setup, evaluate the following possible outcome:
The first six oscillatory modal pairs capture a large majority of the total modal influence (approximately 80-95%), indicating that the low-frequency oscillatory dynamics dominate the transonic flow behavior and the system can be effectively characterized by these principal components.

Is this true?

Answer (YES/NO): NO